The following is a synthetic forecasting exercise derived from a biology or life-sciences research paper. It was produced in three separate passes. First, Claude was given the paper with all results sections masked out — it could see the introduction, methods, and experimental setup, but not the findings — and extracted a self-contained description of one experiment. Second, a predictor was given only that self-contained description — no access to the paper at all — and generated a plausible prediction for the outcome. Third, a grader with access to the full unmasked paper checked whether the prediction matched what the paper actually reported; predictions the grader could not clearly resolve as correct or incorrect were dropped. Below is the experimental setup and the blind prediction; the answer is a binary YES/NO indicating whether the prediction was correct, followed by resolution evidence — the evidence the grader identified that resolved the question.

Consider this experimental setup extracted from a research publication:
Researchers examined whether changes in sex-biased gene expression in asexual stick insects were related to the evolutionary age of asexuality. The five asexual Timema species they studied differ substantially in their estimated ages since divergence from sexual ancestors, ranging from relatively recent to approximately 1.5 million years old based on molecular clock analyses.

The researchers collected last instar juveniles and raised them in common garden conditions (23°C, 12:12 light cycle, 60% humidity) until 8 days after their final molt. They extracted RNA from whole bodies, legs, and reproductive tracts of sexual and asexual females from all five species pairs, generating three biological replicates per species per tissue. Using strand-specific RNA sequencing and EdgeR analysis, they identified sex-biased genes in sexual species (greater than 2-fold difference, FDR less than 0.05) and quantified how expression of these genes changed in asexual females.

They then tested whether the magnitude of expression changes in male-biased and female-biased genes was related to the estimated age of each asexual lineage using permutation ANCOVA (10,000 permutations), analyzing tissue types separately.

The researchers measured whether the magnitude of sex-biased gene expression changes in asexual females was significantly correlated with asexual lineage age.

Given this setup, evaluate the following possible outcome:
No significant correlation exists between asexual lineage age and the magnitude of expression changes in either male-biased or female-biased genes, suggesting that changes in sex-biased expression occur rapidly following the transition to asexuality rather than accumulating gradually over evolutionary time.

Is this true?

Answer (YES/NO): NO